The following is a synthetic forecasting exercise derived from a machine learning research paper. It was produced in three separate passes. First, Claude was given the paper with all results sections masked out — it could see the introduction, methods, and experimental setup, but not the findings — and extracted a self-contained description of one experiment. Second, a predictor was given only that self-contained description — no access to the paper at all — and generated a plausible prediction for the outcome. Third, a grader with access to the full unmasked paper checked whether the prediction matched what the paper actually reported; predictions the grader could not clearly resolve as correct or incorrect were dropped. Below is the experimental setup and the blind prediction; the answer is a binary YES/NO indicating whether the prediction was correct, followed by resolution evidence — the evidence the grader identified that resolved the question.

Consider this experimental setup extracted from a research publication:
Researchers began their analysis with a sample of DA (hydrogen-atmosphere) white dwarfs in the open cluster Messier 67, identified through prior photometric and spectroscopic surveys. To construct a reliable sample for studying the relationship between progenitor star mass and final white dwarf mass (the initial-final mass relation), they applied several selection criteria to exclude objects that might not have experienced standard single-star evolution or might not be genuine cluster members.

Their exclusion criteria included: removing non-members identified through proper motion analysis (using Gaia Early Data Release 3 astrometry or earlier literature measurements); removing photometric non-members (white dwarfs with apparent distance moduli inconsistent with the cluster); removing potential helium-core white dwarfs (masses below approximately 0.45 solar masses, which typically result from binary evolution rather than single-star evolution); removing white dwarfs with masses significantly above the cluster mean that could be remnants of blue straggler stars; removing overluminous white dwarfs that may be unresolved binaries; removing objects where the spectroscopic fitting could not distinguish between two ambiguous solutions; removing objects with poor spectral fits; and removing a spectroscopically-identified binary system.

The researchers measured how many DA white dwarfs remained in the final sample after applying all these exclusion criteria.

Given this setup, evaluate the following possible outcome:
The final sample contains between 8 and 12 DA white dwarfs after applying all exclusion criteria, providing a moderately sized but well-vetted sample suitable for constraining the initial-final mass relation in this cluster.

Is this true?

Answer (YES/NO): NO